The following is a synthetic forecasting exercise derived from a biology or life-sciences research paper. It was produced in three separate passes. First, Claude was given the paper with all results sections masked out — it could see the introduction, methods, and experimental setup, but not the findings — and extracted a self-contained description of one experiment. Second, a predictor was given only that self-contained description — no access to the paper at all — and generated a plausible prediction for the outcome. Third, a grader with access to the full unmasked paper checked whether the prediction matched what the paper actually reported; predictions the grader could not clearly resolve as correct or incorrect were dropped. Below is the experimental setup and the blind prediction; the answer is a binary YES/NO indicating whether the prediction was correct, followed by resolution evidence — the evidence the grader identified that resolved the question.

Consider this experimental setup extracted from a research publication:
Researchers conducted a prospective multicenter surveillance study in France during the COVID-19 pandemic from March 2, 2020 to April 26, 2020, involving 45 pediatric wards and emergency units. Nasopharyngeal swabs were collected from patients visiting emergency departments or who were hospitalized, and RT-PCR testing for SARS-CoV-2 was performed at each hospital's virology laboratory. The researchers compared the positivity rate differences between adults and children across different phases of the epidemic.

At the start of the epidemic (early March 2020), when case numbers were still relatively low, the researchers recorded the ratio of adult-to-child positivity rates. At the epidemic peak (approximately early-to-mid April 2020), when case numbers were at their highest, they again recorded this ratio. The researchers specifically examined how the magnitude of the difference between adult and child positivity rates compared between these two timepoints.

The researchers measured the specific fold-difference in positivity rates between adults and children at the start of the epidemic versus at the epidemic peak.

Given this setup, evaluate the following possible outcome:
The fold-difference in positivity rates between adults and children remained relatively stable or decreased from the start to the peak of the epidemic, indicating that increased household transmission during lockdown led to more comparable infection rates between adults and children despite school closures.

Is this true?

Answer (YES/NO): YES